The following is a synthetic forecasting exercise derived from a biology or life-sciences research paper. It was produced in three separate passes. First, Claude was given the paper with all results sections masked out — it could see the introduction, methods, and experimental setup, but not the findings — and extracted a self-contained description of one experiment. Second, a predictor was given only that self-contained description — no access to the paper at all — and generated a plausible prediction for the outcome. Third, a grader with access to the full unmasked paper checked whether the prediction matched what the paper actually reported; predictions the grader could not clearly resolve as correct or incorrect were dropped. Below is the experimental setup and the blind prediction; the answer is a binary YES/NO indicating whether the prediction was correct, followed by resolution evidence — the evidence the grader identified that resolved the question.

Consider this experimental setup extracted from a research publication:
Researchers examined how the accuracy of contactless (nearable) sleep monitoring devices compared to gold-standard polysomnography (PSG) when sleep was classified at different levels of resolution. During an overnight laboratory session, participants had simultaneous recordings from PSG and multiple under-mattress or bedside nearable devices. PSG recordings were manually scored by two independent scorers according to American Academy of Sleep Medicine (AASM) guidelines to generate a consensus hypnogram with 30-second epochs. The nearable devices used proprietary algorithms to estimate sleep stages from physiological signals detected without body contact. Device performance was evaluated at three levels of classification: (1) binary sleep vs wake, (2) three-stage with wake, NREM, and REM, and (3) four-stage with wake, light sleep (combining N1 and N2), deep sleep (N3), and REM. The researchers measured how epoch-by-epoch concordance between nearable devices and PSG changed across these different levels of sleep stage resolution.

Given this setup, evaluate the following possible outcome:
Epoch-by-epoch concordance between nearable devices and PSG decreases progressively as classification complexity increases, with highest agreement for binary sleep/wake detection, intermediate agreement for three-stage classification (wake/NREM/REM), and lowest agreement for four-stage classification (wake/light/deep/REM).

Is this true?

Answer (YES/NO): YES